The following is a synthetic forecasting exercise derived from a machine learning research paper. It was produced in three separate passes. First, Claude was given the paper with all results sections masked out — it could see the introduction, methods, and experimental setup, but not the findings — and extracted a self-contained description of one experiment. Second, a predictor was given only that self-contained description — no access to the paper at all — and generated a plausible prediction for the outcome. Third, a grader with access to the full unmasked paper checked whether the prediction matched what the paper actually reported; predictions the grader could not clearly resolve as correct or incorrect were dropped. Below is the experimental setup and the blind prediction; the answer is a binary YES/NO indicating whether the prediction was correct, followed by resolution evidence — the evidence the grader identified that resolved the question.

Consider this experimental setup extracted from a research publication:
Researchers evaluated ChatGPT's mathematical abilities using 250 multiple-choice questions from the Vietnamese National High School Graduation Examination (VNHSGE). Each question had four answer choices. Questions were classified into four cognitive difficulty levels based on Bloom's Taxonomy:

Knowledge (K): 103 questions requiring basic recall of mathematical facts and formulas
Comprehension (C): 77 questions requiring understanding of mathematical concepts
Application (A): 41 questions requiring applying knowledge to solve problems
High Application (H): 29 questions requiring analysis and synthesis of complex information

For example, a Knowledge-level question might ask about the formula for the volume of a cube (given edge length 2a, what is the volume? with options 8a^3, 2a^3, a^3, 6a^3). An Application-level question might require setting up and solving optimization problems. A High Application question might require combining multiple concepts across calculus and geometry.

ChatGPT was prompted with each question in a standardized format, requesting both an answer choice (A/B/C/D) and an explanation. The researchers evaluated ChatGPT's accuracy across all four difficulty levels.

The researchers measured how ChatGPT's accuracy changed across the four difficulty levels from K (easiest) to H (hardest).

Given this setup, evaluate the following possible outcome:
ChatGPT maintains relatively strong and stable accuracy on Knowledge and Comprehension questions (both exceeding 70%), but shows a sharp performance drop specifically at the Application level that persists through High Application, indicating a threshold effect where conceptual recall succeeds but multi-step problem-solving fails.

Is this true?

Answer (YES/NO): NO